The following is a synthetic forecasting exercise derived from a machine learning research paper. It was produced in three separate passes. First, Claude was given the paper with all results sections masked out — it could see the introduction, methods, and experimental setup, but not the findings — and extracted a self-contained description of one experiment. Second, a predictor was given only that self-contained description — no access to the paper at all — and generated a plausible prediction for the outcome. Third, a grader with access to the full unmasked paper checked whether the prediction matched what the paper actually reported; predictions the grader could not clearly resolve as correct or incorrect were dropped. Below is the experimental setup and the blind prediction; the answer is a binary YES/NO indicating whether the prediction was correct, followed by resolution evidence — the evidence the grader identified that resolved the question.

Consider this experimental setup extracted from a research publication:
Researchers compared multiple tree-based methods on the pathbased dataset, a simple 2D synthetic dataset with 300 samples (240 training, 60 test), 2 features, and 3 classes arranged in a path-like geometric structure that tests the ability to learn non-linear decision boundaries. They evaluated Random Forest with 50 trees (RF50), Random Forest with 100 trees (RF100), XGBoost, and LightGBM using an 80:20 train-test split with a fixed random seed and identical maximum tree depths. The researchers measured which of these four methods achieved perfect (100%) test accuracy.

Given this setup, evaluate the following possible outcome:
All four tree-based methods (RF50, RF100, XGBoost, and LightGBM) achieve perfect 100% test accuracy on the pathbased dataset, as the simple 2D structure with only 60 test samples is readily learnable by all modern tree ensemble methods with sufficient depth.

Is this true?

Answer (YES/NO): NO